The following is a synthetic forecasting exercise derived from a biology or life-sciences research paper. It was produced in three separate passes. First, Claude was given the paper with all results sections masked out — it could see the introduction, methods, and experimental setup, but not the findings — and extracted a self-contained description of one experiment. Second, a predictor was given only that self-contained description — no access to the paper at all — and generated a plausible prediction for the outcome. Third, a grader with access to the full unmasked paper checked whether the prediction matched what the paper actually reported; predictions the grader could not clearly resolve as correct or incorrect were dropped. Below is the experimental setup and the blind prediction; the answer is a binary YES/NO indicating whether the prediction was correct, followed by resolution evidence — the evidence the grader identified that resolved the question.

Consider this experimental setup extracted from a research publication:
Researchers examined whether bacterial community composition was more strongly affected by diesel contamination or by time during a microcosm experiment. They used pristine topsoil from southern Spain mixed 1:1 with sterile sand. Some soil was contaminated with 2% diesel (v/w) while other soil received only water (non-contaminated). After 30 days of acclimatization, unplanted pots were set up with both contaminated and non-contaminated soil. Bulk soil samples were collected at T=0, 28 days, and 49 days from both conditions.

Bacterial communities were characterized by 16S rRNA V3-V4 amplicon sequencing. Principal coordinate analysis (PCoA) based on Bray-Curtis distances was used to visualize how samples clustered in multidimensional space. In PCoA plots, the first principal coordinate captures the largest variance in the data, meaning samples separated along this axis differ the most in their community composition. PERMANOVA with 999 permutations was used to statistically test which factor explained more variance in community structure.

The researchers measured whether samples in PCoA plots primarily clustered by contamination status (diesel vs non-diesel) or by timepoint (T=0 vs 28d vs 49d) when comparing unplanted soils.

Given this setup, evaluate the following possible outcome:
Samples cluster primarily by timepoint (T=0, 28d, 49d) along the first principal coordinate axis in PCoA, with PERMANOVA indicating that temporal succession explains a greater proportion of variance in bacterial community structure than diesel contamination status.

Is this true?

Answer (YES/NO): NO